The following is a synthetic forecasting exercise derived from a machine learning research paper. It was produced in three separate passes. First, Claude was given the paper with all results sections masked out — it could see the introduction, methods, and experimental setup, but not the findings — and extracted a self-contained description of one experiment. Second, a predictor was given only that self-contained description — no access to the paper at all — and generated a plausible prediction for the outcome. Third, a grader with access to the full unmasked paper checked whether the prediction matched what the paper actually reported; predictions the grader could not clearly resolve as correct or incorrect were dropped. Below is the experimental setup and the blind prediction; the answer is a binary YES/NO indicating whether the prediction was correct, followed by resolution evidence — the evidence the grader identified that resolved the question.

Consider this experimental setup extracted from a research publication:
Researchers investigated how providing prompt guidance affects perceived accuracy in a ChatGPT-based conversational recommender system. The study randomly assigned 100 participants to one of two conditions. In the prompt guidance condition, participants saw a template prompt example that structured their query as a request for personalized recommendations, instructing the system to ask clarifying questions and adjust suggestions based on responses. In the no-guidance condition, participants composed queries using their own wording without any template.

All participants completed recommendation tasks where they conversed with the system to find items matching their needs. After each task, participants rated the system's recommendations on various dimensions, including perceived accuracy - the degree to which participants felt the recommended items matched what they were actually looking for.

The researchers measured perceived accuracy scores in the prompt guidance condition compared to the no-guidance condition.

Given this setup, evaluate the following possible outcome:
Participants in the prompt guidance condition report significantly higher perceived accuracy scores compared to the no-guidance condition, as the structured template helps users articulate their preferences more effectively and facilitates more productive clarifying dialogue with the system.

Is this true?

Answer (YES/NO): NO